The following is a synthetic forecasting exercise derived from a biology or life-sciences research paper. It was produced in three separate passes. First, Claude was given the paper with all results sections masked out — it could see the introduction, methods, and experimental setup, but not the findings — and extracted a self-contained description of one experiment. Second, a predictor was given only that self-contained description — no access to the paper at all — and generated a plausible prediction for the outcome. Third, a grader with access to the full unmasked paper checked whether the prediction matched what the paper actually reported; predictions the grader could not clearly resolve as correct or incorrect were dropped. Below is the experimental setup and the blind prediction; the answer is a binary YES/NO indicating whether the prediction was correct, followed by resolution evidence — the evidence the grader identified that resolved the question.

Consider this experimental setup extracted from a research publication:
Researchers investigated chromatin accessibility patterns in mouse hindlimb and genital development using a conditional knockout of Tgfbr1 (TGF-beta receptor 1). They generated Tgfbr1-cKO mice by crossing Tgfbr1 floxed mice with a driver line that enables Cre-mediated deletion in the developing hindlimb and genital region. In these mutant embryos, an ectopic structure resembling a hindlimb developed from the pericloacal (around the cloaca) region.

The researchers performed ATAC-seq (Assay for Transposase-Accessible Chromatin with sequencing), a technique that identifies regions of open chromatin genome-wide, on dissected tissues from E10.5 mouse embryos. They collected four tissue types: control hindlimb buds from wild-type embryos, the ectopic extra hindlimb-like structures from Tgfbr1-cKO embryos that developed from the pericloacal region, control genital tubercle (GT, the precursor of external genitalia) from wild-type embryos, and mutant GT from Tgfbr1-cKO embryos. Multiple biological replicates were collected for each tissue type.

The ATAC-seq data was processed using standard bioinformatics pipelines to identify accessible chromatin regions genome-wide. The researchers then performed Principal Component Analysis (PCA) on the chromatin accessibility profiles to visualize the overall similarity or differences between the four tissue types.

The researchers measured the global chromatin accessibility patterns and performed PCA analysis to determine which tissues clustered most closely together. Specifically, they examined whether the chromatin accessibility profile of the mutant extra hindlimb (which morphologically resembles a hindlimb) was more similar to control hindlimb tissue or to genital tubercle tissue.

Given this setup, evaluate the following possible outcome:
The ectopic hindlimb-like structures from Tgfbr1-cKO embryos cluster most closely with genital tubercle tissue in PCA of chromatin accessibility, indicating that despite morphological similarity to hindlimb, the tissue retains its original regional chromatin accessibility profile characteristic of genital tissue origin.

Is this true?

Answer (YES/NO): YES